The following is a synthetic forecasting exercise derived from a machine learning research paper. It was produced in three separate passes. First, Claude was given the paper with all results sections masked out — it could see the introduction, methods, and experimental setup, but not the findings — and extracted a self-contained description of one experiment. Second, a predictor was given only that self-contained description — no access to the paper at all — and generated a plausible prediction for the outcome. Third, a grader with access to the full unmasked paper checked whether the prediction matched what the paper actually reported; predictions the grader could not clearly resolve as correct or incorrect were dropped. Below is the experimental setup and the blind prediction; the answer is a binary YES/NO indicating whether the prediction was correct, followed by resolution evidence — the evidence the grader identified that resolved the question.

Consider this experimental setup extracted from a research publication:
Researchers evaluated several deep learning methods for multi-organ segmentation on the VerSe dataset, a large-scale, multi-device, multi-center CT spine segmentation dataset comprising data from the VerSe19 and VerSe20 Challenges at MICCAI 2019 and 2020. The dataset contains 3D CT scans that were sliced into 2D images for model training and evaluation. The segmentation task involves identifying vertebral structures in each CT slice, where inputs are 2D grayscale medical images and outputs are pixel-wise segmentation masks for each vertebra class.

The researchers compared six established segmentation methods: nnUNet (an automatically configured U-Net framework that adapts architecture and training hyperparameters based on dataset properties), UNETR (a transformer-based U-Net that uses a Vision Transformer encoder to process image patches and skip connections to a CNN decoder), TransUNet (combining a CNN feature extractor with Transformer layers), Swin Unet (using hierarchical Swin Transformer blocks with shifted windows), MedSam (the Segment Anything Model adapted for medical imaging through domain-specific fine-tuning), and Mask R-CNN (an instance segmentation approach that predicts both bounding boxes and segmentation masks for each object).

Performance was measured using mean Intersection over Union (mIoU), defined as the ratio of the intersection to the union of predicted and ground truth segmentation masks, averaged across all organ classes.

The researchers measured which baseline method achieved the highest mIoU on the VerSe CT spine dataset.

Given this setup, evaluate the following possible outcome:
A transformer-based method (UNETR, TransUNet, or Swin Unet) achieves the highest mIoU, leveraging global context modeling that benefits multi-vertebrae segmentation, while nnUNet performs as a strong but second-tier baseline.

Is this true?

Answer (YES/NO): NO